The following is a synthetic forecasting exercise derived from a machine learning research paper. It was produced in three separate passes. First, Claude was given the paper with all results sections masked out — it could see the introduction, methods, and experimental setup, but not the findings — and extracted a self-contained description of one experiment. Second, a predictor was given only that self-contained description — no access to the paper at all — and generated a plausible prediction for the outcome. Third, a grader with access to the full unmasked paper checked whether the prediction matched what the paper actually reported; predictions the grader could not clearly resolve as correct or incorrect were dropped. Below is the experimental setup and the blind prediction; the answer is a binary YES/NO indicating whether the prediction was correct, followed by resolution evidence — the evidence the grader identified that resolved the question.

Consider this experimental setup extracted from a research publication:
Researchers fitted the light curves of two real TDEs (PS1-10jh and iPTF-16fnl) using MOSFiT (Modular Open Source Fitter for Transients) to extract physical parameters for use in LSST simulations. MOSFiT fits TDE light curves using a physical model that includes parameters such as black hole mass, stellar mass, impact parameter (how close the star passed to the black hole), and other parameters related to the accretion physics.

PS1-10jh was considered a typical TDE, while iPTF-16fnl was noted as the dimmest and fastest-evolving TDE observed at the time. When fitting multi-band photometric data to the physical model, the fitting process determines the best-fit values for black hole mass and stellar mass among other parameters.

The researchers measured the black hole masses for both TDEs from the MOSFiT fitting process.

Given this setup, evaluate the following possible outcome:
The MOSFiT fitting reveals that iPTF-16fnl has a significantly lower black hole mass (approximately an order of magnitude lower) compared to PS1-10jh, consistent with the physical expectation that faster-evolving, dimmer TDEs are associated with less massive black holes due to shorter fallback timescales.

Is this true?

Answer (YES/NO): YES